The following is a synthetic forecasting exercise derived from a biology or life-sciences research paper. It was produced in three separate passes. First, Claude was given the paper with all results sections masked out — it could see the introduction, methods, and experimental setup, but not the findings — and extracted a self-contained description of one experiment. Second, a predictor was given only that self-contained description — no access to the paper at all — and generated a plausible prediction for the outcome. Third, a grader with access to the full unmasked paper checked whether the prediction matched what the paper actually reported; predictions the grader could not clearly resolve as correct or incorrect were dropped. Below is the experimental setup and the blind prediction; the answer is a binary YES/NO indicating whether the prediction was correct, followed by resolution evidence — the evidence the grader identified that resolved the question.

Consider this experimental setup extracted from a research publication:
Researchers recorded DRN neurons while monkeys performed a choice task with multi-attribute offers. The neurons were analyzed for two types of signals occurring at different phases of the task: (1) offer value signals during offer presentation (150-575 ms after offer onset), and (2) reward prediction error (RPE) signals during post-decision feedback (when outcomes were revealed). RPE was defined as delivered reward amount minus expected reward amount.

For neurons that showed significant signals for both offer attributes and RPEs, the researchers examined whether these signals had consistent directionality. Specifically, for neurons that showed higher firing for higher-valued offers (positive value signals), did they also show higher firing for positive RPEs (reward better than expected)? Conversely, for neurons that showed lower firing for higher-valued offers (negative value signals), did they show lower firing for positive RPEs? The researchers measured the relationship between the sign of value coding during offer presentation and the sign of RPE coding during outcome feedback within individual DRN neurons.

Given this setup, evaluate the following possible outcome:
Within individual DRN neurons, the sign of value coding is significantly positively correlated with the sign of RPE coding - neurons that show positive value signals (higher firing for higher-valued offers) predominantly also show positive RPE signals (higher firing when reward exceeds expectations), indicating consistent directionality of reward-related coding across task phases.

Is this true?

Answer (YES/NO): YES